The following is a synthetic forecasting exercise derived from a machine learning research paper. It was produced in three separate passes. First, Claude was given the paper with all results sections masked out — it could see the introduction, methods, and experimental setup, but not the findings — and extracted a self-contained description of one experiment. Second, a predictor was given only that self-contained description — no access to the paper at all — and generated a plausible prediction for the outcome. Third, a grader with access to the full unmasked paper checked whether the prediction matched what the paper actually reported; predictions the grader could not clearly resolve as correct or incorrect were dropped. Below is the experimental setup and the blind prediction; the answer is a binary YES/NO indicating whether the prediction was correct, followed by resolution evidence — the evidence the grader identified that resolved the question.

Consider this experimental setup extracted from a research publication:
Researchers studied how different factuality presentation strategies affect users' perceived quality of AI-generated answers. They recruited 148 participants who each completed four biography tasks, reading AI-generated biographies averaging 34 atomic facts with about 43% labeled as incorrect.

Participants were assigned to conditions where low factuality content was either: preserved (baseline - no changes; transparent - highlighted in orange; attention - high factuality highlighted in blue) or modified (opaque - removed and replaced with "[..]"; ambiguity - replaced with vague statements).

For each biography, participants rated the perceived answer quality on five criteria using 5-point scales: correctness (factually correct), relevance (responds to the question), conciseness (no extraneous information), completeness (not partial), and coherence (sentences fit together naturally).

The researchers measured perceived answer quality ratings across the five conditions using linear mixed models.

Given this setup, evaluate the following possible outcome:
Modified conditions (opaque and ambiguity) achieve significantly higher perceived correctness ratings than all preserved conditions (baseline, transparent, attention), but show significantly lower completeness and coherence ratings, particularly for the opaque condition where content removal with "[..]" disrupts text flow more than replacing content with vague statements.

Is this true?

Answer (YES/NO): NO